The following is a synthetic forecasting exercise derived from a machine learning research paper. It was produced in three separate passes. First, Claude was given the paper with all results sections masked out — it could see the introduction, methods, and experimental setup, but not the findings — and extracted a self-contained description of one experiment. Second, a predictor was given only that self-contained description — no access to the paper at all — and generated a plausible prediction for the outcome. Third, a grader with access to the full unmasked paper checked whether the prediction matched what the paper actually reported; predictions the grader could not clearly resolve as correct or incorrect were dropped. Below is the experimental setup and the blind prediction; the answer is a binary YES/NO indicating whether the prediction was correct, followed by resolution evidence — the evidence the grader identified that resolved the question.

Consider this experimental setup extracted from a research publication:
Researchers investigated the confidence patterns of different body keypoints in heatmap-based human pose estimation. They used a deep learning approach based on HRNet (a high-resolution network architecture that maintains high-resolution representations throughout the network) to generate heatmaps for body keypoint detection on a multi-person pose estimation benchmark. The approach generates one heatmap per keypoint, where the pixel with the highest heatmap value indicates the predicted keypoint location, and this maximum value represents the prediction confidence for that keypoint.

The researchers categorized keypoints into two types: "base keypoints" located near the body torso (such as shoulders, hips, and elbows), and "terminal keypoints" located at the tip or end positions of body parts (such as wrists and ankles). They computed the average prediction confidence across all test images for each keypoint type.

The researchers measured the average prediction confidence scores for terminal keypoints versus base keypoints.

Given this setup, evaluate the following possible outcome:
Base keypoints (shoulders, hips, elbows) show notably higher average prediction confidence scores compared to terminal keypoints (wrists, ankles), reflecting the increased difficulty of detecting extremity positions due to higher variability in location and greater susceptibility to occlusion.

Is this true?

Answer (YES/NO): YES